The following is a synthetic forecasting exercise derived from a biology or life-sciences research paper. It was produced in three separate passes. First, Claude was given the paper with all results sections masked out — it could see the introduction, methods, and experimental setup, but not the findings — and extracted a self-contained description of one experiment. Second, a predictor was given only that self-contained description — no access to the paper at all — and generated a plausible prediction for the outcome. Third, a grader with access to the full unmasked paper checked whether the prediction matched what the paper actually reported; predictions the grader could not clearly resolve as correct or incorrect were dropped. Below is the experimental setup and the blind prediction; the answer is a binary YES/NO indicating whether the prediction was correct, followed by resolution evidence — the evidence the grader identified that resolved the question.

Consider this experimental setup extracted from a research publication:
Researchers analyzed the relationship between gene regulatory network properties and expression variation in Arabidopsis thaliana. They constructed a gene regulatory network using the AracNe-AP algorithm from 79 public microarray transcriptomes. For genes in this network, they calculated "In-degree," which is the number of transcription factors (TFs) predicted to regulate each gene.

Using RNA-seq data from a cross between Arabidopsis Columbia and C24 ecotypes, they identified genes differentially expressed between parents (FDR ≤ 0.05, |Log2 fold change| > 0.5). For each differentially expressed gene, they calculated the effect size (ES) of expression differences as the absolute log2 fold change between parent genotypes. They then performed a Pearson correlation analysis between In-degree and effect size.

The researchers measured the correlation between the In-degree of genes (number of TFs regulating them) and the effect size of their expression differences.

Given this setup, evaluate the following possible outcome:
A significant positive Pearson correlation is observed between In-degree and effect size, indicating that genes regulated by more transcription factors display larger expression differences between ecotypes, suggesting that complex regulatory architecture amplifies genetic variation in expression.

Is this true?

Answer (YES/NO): NO